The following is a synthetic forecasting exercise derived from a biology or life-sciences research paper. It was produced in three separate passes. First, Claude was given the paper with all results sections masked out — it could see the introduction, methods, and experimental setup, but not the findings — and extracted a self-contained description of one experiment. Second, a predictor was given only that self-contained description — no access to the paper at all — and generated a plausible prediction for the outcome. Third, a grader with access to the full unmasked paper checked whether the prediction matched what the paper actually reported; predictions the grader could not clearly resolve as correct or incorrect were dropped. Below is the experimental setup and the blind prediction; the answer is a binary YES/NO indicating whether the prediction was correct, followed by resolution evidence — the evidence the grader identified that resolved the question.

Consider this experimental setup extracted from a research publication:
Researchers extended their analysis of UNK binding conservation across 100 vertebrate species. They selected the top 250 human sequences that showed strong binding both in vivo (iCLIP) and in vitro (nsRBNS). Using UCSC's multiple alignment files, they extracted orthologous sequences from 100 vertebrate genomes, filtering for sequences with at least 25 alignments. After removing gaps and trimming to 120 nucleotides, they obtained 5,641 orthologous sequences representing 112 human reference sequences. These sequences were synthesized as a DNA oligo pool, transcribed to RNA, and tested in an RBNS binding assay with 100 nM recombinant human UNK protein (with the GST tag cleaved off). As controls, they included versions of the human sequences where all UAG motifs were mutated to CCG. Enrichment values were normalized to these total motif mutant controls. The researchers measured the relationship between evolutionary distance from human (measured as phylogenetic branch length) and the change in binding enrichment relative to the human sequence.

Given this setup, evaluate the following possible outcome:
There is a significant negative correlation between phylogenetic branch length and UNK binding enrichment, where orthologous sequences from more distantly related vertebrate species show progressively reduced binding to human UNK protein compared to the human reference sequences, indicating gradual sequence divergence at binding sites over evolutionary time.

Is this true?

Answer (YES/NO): YES